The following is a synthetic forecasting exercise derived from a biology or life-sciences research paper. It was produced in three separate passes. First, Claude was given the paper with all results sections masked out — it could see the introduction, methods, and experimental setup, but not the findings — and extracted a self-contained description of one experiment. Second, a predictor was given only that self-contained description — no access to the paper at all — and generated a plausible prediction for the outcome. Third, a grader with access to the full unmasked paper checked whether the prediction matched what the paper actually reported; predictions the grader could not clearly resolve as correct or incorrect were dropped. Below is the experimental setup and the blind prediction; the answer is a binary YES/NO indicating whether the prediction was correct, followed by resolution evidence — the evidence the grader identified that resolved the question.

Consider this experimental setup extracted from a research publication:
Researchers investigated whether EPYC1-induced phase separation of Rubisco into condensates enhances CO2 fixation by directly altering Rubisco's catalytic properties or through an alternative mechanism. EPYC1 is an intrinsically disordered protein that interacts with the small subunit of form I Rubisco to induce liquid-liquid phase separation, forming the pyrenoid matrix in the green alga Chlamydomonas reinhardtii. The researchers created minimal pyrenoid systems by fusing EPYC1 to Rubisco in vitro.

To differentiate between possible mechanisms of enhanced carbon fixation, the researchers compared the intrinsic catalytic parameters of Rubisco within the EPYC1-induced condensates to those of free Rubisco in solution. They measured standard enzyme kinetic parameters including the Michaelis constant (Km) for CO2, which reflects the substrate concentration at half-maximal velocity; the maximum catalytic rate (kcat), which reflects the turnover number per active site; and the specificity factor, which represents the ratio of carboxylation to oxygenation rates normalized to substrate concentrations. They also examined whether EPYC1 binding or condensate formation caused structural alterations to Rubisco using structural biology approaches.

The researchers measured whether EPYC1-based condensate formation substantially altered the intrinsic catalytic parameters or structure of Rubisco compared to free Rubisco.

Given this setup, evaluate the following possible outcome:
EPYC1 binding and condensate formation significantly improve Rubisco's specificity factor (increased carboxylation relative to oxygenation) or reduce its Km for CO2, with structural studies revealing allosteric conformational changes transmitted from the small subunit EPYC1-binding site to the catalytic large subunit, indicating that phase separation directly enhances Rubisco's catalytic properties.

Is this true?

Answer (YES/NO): NO